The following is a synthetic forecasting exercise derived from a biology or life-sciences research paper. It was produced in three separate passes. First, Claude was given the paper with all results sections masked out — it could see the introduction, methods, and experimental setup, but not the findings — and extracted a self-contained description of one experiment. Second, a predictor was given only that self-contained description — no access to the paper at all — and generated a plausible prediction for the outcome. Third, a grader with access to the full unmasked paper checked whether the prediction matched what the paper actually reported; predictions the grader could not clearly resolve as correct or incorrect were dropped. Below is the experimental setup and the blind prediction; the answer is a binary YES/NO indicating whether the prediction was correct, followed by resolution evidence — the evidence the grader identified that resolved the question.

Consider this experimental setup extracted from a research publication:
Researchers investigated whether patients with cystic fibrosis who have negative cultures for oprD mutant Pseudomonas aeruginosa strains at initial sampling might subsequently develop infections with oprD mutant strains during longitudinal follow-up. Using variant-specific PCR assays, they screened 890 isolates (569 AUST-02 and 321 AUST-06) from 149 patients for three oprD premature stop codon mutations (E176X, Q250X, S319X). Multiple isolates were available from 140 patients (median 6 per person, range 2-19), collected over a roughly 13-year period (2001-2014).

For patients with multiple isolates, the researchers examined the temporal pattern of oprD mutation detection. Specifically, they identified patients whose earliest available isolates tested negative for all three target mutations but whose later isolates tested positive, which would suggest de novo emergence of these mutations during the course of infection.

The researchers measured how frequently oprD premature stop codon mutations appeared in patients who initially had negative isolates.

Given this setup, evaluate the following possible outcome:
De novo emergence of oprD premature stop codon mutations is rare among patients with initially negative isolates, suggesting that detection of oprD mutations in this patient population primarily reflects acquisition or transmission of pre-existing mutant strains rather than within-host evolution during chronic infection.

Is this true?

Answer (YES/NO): YES